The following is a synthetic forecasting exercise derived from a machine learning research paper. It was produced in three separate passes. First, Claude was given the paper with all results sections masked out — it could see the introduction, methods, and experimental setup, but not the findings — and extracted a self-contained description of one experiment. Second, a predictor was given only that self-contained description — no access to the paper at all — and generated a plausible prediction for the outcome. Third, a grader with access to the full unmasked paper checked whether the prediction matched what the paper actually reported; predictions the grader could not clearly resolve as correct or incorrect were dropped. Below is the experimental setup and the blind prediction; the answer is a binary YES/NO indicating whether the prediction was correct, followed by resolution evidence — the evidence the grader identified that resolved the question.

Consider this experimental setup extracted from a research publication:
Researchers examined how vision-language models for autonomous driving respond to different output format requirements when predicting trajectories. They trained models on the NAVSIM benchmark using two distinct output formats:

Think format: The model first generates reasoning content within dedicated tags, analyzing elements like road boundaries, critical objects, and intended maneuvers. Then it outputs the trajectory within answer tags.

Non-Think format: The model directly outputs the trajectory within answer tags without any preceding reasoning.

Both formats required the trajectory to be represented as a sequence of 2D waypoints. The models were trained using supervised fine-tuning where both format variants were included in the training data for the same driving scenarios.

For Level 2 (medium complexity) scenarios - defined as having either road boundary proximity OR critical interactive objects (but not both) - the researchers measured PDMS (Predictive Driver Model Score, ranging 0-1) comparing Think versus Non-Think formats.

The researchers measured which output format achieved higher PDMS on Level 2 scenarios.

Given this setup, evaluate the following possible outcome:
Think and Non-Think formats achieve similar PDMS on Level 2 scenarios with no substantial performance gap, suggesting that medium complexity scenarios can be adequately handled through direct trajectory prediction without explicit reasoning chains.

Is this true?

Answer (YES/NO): NO